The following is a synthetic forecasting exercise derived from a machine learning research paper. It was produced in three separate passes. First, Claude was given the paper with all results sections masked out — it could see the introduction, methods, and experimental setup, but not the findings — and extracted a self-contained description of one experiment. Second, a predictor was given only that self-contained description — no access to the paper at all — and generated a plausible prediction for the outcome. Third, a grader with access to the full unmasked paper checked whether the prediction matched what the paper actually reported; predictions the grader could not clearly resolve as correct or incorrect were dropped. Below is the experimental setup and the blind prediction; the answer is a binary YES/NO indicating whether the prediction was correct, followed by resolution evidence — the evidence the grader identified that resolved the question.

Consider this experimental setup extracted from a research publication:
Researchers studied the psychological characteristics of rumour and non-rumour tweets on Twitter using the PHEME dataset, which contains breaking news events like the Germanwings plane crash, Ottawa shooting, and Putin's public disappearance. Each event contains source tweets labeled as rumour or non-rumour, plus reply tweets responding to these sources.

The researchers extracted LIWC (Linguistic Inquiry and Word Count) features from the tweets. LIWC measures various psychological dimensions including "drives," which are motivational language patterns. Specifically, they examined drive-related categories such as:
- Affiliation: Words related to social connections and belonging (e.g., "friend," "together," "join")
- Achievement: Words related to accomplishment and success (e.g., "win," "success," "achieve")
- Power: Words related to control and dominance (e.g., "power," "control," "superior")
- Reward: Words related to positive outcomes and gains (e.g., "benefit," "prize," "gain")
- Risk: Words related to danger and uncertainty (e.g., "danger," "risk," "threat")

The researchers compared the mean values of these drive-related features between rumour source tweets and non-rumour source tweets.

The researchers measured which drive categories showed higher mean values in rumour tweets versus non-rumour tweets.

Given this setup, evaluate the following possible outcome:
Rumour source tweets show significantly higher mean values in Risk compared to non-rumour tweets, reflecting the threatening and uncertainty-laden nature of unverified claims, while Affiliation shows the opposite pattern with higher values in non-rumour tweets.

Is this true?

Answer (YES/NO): YES